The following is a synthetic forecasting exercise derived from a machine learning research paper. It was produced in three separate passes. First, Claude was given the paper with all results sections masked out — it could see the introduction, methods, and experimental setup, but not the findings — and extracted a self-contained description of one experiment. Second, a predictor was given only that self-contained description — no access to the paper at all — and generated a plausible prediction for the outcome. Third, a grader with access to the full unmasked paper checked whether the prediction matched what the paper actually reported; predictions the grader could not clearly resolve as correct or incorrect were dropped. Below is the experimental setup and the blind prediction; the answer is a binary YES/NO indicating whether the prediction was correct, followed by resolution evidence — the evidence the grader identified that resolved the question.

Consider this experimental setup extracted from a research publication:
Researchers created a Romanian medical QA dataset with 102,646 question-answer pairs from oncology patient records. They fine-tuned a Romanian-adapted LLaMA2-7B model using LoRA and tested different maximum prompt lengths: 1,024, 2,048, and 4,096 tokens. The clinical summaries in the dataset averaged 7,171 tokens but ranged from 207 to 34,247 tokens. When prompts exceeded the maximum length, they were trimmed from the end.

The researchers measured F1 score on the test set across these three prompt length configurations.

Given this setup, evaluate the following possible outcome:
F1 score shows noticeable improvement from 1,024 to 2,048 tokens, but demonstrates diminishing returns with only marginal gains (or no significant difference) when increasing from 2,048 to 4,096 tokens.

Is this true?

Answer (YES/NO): NO